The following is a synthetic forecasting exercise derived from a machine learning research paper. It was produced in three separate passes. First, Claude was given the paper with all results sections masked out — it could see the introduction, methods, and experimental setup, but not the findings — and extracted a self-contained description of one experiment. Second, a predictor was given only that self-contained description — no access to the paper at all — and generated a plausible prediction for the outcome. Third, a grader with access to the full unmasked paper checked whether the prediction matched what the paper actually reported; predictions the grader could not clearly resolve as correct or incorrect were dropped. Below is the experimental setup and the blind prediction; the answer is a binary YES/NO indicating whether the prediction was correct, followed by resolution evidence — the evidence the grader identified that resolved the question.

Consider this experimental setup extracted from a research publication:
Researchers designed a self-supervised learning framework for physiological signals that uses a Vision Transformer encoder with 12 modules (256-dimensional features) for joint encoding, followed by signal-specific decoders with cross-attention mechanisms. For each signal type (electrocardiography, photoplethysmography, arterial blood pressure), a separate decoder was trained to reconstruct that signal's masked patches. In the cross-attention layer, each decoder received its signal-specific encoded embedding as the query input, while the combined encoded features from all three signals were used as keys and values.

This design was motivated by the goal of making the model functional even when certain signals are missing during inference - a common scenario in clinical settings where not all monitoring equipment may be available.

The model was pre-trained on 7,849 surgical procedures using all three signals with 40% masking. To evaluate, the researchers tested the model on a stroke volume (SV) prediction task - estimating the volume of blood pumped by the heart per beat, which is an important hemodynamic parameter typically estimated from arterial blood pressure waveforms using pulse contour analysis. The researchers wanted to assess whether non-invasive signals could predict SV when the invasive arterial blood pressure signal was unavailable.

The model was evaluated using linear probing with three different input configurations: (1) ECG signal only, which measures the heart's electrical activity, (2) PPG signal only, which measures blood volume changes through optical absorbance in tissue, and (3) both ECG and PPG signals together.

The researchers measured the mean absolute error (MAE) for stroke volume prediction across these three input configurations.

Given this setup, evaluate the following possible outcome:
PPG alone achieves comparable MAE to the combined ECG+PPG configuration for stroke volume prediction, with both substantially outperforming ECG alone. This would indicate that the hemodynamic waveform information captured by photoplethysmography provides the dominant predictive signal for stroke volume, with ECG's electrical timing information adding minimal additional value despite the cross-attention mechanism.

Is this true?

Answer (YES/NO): NO